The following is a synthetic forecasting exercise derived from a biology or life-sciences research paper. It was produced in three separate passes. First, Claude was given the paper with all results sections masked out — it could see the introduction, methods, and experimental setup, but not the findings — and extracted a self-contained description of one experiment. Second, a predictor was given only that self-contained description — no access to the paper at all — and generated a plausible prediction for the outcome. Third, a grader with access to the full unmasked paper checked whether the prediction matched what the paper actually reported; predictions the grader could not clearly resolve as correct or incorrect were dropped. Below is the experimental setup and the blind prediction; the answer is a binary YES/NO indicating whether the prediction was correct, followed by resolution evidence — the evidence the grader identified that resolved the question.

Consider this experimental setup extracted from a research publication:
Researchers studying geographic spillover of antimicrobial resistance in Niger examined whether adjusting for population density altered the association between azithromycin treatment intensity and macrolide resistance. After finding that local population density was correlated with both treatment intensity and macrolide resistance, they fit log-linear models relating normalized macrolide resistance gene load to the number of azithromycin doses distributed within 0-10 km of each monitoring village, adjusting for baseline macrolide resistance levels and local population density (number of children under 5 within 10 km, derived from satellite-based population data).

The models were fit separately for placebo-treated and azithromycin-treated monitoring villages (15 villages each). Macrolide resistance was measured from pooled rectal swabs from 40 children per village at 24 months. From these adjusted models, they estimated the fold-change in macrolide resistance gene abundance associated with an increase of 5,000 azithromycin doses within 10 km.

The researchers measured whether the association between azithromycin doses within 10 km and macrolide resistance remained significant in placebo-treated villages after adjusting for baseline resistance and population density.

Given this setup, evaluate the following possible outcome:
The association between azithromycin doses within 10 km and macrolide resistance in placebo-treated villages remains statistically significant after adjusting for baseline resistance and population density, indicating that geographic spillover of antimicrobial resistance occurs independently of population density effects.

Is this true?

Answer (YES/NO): NO